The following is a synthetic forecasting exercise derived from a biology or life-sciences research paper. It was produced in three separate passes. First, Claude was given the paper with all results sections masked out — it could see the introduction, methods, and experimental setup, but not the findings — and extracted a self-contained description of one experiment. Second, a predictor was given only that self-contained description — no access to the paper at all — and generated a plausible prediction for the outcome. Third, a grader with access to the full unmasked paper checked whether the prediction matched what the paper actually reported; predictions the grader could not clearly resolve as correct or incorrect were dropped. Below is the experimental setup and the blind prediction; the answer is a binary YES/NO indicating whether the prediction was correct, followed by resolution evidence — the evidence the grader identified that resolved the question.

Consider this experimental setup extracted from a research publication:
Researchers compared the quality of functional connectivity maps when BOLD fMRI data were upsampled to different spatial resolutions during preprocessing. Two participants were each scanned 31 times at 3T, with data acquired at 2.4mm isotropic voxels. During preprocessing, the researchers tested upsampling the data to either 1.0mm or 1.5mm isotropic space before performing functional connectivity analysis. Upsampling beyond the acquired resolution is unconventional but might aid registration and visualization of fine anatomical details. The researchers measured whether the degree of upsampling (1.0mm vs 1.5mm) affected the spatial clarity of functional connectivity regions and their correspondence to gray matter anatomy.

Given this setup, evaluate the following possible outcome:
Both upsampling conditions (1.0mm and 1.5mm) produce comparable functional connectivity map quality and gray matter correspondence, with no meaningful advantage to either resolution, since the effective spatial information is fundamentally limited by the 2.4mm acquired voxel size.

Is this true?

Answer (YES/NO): NO